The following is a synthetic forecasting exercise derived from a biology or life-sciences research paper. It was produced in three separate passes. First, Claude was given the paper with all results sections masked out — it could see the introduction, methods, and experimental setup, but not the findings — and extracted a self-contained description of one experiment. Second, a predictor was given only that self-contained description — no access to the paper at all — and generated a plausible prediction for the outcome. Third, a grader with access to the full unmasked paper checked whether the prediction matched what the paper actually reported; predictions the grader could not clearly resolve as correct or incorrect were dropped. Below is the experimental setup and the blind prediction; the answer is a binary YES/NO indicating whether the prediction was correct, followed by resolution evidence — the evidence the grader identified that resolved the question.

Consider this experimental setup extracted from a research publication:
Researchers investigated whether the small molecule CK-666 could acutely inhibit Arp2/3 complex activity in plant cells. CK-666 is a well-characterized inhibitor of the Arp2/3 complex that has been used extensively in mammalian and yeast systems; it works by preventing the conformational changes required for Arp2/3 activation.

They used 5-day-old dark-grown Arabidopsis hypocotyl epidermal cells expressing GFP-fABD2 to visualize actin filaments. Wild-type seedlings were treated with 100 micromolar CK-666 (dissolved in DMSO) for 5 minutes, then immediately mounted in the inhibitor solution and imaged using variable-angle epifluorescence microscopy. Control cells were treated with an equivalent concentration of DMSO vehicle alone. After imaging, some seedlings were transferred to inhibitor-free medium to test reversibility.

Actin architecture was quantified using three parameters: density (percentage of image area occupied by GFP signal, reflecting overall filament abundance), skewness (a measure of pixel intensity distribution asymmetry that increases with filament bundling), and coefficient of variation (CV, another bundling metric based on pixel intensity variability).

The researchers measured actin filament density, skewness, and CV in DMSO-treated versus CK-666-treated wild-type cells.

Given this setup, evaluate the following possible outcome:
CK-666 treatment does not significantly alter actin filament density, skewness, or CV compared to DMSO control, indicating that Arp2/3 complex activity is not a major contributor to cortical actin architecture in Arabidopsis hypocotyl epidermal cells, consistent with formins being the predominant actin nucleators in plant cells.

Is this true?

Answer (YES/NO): NO